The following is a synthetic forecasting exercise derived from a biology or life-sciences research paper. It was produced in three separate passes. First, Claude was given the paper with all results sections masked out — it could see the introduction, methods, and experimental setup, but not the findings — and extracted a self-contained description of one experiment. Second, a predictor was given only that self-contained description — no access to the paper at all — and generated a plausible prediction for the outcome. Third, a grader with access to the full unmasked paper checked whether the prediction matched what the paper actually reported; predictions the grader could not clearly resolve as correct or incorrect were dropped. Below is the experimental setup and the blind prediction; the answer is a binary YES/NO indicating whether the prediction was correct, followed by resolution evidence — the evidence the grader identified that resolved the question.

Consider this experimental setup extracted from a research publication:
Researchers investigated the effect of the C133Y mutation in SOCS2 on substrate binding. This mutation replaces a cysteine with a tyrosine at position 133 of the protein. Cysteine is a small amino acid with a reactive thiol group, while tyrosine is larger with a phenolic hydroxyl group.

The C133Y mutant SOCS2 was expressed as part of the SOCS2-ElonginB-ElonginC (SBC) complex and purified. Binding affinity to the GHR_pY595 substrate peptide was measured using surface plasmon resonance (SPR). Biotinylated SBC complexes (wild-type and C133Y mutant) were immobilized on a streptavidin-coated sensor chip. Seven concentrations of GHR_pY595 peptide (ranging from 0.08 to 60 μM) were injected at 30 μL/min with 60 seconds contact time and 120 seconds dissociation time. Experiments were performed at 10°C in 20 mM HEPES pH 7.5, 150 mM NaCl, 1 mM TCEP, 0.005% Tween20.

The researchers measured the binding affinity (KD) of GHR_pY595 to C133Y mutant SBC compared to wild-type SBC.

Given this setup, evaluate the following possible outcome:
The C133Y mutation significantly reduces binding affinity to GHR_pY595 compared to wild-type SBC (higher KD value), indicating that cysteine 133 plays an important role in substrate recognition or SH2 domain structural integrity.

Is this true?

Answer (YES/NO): NO